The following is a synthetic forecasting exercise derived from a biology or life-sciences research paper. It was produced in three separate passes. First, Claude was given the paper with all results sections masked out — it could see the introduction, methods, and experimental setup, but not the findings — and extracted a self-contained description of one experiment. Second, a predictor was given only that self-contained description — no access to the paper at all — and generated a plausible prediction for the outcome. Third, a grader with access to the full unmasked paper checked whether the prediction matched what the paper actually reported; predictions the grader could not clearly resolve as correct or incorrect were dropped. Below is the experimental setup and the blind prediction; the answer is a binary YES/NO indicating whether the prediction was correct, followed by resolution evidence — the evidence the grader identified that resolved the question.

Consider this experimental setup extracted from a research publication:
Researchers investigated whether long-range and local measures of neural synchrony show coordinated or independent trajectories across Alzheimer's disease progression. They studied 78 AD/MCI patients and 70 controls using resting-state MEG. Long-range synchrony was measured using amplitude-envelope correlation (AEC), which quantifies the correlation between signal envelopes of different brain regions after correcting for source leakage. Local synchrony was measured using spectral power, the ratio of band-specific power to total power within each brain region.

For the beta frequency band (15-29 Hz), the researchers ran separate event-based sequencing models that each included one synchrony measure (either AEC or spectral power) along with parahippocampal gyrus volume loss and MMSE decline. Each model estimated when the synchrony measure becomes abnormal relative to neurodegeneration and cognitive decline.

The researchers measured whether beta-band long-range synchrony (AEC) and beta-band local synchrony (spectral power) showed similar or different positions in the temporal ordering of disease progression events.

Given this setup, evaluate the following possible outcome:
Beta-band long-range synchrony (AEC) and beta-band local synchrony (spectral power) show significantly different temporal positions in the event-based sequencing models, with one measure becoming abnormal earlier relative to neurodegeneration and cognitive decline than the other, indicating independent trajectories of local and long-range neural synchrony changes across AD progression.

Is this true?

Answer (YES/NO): YES